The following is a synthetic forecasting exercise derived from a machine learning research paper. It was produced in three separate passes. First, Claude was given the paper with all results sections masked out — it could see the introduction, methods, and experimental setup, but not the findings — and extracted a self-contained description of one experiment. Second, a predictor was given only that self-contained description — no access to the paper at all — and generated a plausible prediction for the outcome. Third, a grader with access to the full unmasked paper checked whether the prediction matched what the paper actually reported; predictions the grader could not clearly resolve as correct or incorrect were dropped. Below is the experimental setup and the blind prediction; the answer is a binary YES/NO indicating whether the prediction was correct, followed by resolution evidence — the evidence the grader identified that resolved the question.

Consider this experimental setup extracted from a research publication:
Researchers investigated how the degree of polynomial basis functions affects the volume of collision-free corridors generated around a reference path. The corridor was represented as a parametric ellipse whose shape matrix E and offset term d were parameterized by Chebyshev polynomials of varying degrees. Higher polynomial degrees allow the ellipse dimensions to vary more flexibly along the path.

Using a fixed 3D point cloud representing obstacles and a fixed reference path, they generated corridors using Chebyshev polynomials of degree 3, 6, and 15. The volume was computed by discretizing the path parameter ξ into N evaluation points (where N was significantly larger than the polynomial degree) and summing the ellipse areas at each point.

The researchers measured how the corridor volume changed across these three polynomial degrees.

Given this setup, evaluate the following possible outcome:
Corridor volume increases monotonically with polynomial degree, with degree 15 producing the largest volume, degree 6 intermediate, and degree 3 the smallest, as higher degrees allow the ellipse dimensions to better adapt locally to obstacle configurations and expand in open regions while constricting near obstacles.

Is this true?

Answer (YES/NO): YES